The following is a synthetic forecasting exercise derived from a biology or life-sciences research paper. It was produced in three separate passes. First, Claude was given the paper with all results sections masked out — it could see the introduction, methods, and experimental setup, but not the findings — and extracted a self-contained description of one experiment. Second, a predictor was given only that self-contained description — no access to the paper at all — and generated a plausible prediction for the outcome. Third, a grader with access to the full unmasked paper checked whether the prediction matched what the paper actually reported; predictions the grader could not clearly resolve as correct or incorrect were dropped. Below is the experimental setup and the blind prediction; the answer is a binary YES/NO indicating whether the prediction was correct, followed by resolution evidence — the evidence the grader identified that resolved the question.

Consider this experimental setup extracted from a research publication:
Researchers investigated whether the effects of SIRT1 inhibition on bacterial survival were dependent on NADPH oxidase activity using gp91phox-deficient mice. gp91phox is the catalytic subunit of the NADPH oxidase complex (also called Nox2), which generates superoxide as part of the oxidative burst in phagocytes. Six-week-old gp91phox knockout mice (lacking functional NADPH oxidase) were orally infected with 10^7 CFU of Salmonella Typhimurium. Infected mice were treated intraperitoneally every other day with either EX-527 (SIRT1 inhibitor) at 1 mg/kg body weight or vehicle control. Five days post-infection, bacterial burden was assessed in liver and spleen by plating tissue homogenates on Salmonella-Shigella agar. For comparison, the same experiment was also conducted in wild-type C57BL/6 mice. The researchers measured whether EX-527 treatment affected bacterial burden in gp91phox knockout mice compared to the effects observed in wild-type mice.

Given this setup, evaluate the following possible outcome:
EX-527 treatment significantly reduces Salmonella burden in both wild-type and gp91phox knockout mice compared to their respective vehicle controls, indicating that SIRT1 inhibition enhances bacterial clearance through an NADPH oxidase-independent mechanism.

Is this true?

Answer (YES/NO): NO